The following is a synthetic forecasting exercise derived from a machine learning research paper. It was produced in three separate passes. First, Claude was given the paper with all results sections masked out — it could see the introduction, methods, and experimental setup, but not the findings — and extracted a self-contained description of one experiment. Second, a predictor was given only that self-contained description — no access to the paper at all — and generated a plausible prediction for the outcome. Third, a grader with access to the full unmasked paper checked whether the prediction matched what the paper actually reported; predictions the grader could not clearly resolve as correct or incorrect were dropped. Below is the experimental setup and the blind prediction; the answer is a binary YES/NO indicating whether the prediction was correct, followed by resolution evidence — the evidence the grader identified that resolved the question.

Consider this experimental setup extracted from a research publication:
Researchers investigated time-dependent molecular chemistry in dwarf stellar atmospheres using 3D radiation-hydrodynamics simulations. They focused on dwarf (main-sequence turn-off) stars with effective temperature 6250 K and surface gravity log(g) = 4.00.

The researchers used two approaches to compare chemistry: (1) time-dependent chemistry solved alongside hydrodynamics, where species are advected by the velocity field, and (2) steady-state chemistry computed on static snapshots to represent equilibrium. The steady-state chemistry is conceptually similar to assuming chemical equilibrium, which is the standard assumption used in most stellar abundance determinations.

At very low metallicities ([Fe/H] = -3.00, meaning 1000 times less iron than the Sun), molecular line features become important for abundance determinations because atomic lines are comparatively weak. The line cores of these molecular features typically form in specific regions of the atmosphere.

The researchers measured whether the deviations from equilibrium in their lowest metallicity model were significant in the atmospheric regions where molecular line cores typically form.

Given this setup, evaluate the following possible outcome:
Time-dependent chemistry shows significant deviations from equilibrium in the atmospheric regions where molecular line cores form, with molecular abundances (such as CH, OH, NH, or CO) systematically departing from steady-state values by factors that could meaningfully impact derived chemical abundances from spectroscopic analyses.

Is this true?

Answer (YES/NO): NO